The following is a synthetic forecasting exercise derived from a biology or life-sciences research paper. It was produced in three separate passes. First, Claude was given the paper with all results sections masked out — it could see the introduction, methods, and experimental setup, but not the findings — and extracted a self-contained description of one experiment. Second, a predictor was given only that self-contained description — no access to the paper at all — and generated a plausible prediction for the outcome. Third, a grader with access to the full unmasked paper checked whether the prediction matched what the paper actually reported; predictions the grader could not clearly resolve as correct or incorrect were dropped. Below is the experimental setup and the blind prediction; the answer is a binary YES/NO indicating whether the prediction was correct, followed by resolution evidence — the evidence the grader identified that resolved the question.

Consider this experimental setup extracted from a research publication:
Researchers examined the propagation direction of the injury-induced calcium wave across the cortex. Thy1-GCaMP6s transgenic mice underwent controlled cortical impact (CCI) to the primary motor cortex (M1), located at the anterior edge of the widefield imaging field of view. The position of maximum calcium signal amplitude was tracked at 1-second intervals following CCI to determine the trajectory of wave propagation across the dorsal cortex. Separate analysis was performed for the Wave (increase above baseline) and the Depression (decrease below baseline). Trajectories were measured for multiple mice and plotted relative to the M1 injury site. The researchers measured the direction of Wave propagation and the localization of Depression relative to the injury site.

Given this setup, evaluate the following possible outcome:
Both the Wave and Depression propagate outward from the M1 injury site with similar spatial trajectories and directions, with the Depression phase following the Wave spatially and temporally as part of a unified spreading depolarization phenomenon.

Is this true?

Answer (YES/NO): NO